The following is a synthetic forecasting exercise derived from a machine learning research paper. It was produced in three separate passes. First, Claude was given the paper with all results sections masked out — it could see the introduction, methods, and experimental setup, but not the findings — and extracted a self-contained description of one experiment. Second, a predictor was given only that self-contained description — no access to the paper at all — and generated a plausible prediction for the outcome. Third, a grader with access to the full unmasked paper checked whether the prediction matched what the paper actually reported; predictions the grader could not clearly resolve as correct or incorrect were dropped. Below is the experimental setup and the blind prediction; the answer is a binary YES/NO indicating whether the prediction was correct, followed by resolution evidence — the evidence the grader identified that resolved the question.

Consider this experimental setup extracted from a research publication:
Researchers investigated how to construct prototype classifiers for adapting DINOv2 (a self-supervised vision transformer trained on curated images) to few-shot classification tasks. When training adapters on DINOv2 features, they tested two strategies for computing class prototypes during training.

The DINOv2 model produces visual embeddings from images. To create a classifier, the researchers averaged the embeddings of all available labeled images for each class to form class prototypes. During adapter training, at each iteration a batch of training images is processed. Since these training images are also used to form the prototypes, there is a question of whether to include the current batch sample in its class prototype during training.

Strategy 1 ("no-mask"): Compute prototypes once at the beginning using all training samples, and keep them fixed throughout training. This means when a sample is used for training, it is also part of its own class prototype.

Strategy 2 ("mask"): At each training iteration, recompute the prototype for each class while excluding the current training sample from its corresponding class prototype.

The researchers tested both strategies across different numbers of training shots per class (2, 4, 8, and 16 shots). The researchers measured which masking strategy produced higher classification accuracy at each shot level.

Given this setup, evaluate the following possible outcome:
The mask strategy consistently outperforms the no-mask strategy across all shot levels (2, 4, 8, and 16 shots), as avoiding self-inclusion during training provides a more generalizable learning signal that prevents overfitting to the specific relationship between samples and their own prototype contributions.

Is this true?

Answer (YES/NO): NO